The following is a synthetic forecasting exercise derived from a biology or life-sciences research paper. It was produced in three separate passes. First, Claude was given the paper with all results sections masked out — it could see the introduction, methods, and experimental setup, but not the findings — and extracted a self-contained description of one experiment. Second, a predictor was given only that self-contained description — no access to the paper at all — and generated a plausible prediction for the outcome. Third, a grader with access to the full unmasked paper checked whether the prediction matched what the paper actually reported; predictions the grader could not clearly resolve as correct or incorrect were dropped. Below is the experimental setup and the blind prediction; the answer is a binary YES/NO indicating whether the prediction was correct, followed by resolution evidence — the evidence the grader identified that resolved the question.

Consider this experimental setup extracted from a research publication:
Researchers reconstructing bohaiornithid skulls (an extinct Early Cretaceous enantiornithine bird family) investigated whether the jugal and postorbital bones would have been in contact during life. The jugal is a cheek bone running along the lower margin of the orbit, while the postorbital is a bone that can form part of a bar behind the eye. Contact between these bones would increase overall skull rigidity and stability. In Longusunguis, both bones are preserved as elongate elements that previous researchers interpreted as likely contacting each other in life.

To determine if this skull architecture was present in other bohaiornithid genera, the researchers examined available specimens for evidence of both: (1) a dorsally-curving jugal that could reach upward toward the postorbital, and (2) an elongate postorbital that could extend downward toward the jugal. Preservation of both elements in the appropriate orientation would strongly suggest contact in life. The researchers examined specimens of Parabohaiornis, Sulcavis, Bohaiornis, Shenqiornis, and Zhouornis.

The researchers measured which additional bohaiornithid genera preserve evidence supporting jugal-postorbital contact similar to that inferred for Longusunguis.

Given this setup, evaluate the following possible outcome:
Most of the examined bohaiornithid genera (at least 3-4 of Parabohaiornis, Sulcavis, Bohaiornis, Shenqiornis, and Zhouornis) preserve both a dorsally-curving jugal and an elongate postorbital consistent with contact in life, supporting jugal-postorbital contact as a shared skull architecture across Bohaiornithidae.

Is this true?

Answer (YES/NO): NO